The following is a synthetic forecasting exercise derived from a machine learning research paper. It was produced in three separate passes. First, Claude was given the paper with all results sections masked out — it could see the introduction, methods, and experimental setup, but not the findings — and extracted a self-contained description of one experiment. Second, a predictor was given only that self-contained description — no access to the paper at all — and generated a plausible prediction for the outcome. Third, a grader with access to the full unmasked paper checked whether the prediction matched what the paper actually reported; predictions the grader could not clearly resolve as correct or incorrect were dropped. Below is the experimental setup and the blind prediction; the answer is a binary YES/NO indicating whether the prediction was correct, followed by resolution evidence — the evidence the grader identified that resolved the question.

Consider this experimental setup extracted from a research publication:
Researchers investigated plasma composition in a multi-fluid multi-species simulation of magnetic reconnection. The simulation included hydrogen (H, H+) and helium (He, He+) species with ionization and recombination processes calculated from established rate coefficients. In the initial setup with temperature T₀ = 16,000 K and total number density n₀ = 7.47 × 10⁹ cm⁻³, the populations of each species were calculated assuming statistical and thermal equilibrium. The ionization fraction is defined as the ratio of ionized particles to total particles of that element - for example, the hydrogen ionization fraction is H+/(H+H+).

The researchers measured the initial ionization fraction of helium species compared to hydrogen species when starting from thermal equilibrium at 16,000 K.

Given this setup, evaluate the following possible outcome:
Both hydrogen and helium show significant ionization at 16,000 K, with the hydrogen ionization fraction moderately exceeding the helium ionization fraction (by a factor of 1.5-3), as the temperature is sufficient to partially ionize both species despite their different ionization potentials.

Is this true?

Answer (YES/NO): NO